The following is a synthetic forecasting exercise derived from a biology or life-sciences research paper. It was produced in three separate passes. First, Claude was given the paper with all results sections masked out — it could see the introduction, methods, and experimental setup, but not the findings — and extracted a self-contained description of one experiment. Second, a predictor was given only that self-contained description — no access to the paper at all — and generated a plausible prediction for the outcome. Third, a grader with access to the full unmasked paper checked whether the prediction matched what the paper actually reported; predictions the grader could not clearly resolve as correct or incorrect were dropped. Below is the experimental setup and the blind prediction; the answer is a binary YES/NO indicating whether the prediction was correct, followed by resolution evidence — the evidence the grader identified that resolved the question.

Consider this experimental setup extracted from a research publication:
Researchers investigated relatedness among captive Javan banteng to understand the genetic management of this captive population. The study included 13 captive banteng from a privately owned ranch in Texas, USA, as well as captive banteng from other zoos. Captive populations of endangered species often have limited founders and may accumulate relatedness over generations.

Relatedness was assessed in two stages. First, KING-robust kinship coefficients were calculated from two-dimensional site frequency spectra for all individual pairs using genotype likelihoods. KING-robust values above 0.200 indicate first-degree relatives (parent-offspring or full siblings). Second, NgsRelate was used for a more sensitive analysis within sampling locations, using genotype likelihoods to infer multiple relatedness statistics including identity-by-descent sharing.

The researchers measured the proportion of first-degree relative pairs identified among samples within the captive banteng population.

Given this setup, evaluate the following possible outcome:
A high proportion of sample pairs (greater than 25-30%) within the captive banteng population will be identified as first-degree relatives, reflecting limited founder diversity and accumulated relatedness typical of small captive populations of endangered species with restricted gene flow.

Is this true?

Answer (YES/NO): NO